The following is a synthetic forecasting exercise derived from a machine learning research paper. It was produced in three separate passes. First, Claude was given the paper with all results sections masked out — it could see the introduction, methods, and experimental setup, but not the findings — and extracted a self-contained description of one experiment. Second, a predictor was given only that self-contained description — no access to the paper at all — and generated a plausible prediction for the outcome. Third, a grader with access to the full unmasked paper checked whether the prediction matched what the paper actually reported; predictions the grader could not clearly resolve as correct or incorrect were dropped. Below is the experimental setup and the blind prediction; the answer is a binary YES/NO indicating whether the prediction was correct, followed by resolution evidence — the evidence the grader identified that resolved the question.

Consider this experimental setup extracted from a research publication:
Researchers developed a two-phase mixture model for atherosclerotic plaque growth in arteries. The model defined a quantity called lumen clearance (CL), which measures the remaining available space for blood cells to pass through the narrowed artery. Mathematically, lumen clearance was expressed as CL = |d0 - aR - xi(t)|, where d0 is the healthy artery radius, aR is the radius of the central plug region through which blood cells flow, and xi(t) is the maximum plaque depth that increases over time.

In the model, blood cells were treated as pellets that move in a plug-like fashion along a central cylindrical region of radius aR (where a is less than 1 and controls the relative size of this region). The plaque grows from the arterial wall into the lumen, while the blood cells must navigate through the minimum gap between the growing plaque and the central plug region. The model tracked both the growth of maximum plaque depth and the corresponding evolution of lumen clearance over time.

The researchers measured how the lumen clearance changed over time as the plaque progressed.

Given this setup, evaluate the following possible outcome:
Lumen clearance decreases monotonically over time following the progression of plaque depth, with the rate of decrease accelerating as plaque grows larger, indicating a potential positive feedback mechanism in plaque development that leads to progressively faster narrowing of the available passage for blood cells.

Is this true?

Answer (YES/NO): NO